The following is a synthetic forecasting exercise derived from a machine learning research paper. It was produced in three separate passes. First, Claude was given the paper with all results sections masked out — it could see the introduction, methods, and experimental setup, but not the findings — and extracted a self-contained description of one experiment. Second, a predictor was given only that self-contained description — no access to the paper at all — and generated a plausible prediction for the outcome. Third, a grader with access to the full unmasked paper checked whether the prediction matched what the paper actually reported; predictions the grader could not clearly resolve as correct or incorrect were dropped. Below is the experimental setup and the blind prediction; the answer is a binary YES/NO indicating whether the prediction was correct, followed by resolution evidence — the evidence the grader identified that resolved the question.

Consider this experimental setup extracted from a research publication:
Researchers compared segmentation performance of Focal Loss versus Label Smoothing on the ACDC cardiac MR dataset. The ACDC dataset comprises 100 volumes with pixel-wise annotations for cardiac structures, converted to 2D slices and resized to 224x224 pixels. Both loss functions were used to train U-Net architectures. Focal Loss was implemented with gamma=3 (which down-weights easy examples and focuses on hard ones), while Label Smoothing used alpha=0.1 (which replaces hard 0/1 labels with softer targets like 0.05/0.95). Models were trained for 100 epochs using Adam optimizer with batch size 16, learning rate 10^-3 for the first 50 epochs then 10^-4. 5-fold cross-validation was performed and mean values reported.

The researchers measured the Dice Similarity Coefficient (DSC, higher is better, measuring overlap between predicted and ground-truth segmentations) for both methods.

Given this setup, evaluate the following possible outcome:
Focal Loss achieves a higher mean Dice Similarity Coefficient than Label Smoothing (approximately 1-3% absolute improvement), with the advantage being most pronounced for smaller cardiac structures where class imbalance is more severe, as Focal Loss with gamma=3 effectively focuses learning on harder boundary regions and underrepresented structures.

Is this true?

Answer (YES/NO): NO